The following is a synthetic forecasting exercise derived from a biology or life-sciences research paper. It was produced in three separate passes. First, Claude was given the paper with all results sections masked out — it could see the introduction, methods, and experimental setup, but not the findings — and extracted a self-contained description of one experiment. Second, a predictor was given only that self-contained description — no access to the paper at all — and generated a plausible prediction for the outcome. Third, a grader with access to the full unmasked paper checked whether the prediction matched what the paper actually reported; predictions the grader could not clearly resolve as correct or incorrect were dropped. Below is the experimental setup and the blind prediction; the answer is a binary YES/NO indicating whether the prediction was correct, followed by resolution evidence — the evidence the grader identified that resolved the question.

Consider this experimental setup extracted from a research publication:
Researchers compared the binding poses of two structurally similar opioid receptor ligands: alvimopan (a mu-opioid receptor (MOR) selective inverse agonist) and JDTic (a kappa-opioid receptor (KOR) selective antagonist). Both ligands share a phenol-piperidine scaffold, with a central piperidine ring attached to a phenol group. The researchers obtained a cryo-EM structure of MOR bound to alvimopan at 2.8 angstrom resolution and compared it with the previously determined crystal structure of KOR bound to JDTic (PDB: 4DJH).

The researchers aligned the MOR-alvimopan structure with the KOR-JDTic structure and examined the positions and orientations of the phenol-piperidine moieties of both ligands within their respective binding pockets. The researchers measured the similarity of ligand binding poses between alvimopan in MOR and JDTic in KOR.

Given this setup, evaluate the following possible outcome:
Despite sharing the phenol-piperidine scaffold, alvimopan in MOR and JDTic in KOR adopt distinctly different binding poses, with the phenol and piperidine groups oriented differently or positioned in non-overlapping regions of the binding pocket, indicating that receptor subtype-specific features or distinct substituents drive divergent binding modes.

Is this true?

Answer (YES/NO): YES